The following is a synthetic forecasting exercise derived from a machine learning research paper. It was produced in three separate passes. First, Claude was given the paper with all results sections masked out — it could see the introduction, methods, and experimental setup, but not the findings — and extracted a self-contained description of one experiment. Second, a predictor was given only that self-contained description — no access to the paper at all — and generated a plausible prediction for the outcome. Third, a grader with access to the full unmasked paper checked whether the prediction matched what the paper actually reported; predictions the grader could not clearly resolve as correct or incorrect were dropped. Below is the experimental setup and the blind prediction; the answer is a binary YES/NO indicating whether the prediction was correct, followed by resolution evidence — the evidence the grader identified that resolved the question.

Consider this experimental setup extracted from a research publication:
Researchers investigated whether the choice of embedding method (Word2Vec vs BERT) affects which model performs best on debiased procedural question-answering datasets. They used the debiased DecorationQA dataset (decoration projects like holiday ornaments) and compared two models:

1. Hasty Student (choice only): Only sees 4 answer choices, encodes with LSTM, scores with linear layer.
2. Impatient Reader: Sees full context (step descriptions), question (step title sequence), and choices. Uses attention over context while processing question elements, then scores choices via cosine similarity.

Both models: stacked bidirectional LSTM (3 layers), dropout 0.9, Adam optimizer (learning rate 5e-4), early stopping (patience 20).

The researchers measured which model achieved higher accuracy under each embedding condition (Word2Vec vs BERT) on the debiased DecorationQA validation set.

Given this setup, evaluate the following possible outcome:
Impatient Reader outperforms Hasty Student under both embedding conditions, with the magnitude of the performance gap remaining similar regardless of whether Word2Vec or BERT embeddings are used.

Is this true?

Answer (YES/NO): NO